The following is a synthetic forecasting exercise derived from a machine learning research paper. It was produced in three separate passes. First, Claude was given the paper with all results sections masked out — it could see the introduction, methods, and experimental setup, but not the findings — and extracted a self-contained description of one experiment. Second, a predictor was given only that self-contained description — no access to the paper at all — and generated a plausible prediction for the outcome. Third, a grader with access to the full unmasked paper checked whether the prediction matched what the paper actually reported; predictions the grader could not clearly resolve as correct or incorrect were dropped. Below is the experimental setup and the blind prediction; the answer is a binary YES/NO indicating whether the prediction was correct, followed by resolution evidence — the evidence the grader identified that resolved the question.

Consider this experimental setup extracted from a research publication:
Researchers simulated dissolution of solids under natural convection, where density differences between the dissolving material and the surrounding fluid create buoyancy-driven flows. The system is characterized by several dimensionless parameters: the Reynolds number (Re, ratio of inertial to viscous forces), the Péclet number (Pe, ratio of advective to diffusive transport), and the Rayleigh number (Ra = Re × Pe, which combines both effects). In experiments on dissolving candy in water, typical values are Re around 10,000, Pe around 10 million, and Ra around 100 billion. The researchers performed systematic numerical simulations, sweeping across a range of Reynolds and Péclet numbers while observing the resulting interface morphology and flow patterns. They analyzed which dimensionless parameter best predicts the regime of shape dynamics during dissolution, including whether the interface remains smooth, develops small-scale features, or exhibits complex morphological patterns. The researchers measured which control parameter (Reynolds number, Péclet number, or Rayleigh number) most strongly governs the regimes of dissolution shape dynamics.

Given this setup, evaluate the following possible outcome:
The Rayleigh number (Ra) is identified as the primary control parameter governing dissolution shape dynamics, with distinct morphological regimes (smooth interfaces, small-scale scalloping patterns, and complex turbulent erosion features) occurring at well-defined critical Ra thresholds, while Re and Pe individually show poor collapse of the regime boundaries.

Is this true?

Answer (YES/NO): NO